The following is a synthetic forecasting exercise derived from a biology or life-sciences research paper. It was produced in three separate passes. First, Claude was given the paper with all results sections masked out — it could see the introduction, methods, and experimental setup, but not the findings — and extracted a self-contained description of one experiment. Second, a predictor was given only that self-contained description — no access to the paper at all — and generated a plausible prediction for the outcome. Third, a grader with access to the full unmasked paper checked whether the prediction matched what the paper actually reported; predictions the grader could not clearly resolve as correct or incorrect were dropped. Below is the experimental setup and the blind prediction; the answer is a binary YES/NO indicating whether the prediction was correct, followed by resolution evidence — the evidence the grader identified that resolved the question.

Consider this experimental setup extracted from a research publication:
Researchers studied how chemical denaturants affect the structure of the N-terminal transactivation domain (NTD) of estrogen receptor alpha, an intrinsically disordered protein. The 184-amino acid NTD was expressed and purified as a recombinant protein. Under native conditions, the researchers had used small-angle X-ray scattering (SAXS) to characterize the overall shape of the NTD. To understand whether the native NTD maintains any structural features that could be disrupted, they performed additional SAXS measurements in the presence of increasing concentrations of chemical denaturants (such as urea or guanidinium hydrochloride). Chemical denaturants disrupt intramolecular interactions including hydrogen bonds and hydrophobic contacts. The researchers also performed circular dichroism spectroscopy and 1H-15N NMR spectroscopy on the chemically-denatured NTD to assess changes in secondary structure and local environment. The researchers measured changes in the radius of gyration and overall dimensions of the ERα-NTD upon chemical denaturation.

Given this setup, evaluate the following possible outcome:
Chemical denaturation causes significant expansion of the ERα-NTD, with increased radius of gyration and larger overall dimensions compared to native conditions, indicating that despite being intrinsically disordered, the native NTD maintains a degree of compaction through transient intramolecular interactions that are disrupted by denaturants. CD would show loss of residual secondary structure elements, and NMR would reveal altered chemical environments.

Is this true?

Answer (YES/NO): YES